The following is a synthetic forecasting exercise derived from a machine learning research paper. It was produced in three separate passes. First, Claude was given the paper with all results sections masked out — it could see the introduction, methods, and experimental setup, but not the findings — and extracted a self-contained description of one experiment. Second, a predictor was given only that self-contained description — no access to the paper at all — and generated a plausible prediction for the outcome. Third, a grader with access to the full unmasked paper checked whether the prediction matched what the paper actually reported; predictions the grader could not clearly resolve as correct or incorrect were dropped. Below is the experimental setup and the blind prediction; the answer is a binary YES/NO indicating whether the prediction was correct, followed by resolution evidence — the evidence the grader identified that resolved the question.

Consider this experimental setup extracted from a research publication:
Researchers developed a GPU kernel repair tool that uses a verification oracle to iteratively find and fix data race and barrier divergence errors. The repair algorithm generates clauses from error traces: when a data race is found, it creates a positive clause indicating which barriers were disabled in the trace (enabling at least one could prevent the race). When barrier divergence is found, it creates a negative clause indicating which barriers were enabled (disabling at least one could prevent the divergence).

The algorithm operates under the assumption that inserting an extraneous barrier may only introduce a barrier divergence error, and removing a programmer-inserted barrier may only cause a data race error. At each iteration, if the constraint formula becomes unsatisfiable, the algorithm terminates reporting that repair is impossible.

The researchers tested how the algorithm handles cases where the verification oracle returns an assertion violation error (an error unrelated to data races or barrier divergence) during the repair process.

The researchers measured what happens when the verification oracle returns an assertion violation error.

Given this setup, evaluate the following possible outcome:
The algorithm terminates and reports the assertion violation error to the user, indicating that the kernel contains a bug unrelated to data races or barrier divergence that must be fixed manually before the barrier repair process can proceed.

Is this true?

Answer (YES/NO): YES